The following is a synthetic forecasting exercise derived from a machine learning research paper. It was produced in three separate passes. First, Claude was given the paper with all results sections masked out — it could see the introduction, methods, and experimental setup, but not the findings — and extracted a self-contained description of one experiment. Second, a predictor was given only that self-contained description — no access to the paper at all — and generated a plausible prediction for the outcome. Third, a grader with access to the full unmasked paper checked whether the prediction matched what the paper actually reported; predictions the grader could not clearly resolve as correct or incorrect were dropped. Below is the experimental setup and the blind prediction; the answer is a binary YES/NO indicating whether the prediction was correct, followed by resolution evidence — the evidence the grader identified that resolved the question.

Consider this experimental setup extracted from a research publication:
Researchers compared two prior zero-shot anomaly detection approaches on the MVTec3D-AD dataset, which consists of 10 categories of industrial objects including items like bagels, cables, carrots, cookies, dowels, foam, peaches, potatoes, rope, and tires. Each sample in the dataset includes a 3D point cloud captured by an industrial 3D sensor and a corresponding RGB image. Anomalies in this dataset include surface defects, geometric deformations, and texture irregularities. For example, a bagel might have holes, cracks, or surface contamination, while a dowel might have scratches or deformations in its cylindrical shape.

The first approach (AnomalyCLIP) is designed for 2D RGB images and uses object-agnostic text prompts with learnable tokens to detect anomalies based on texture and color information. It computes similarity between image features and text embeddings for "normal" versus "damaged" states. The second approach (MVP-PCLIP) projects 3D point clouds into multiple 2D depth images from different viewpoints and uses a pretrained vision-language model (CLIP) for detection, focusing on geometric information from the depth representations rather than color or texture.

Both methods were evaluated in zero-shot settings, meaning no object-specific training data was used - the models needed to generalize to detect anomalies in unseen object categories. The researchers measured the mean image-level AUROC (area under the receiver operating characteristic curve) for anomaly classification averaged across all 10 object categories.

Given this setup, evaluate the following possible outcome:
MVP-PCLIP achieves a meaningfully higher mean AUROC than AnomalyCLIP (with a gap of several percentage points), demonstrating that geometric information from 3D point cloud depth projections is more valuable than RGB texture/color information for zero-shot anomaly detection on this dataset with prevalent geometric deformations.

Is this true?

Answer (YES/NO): YES